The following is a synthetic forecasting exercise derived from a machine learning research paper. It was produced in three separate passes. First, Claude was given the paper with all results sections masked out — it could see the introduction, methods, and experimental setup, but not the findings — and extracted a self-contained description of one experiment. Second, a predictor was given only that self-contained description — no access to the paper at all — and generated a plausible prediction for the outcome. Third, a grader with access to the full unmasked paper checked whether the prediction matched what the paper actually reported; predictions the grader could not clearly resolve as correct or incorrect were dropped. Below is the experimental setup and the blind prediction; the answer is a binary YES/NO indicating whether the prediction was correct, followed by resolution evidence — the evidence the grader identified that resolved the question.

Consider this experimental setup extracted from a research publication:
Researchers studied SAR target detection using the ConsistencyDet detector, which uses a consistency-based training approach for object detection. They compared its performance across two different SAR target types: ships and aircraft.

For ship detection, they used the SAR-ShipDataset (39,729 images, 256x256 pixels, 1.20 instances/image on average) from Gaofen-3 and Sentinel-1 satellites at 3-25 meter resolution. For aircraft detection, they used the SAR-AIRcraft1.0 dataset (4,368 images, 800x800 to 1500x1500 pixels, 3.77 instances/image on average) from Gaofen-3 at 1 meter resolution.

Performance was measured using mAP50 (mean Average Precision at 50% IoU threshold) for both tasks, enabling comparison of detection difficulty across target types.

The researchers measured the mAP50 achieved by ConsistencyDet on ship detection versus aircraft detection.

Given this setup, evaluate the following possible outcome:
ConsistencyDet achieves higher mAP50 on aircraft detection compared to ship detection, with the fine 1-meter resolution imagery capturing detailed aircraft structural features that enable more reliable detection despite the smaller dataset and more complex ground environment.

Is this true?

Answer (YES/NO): NO